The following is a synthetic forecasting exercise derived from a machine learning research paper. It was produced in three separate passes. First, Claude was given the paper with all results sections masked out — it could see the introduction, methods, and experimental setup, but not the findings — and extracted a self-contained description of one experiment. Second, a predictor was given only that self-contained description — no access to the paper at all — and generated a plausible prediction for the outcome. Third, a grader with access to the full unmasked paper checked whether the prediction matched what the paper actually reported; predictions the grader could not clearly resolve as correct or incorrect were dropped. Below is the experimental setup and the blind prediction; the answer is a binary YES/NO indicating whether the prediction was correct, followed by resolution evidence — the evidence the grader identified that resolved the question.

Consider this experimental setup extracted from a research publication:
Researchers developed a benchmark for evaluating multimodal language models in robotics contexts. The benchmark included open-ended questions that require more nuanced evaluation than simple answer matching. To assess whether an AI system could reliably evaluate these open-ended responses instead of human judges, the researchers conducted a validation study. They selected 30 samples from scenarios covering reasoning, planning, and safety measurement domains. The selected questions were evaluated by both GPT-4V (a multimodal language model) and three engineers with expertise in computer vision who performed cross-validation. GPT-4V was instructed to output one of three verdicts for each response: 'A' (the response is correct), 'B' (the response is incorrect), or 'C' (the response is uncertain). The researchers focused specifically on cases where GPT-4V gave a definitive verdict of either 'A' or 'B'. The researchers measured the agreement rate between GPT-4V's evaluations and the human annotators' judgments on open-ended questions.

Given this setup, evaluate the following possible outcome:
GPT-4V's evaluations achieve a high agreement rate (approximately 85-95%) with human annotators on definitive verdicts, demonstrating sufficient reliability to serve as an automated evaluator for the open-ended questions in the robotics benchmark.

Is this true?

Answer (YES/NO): YES